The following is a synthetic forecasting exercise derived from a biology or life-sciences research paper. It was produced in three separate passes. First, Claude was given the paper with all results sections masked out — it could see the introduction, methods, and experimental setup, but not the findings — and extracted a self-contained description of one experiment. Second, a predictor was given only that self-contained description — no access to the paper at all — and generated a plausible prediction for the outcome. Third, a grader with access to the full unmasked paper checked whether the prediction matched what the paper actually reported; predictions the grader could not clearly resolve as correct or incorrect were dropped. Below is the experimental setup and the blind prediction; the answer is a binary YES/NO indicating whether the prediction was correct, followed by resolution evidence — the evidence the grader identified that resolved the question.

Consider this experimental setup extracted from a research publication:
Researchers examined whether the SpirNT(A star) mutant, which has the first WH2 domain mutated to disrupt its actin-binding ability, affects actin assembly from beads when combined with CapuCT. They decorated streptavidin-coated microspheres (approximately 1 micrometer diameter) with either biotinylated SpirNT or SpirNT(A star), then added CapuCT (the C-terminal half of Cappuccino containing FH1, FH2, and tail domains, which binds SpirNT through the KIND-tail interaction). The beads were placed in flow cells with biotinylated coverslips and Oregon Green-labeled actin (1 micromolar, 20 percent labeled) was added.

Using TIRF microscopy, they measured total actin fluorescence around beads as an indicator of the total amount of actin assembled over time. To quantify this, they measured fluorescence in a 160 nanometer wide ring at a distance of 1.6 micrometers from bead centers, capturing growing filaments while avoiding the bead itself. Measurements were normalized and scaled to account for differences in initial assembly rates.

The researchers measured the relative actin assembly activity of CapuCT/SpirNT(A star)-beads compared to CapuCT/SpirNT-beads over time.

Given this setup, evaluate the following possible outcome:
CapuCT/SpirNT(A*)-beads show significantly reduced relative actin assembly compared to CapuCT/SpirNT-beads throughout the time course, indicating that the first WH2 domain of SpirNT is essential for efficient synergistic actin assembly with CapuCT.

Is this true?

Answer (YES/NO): NO